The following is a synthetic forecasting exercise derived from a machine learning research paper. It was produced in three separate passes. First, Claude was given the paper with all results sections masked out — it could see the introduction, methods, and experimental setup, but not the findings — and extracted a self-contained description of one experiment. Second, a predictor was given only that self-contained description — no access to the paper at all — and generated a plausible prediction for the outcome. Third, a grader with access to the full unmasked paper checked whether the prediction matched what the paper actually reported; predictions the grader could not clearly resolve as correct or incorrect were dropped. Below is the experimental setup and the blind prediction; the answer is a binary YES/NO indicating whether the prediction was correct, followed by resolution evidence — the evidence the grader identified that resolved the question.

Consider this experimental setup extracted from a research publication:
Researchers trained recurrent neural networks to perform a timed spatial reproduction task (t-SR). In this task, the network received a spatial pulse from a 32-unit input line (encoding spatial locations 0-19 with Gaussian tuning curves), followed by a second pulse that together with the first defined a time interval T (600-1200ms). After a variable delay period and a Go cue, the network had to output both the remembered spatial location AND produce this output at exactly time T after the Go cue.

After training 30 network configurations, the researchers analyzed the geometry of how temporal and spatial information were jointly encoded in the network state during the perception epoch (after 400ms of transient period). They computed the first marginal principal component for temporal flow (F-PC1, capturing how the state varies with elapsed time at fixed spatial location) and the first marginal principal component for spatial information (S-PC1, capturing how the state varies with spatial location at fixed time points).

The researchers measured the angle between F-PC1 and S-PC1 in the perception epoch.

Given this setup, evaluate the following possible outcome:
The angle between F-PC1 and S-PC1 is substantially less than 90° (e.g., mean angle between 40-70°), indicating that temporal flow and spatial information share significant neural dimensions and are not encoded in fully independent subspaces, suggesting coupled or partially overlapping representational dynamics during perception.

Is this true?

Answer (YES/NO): NO